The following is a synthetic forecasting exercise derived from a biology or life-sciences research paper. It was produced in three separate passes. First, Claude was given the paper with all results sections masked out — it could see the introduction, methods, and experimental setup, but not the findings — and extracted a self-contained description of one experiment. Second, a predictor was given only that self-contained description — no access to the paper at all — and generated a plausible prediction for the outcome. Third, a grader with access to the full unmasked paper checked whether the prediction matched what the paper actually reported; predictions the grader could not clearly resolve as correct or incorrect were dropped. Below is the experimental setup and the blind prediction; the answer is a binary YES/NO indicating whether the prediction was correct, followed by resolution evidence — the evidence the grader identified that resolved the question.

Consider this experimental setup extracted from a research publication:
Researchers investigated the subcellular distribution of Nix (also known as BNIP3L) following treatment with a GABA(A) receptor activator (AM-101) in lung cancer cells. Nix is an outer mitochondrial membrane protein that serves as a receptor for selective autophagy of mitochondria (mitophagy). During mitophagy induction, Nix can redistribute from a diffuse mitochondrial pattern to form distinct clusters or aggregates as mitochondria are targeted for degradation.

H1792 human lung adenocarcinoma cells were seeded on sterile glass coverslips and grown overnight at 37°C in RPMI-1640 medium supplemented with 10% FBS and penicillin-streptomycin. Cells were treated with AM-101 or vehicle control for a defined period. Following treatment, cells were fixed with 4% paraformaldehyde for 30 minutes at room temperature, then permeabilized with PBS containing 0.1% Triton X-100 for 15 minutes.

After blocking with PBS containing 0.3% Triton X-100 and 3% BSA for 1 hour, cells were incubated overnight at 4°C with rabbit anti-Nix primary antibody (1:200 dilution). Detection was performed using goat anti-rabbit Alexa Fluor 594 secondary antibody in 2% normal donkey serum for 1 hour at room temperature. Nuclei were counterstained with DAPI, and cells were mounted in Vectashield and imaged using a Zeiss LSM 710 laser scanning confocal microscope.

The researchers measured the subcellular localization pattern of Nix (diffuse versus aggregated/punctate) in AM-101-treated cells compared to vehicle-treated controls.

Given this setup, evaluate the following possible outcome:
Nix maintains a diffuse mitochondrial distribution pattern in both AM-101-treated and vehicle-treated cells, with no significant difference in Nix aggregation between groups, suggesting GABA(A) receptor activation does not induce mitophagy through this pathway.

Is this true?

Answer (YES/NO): NO